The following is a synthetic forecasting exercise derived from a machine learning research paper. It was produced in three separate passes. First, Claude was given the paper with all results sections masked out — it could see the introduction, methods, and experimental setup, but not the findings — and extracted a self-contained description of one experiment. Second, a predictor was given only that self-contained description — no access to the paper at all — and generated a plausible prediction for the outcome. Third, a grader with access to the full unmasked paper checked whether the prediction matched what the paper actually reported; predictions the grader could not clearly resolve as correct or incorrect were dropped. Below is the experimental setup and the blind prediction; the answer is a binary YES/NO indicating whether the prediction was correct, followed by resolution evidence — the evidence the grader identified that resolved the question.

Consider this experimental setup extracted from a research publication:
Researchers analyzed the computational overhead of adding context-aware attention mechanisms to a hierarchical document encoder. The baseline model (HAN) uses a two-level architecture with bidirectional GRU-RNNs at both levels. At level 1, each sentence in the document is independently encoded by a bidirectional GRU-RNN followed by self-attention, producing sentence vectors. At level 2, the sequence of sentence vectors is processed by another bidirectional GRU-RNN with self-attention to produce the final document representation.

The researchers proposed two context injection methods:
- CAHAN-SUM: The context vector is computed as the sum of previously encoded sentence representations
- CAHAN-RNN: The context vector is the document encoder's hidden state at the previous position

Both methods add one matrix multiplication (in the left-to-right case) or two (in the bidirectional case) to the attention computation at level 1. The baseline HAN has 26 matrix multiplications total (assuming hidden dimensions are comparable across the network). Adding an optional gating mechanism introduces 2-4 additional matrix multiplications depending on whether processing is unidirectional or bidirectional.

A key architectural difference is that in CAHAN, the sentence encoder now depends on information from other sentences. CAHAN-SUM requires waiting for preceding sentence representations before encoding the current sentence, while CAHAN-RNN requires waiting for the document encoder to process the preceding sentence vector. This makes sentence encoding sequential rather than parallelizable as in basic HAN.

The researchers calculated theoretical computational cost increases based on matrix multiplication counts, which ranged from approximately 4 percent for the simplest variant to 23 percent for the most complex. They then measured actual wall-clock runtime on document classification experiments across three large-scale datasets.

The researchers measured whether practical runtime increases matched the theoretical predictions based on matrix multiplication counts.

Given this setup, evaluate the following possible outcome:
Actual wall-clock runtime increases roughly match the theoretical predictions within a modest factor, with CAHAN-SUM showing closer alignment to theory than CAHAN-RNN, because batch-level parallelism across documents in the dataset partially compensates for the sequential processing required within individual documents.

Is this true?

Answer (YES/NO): NO